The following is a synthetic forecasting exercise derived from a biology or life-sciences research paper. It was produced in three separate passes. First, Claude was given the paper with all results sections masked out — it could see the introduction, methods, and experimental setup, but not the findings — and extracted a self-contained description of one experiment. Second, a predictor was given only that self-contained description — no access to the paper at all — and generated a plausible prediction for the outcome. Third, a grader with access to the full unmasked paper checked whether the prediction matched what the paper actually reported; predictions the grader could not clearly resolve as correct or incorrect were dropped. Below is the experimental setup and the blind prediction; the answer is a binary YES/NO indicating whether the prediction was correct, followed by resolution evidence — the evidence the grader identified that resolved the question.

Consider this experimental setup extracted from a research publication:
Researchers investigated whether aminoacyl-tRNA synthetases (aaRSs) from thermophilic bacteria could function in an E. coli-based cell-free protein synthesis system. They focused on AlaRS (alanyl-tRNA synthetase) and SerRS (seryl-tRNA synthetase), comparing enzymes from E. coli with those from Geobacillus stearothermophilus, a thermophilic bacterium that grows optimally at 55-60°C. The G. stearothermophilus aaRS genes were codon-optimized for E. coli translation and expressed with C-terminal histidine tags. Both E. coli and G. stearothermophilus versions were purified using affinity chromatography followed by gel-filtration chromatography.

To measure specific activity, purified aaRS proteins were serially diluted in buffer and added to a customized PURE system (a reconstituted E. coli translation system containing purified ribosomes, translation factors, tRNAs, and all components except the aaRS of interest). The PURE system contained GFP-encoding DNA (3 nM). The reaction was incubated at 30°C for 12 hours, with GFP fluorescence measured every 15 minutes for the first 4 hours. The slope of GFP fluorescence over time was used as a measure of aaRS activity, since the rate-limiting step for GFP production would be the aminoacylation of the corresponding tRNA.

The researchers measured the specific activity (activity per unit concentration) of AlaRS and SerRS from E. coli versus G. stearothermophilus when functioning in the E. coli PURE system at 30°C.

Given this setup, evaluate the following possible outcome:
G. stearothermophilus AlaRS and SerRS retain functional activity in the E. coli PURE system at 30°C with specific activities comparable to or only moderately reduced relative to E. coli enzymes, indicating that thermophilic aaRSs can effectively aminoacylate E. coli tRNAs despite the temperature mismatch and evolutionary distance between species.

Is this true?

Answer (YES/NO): NO